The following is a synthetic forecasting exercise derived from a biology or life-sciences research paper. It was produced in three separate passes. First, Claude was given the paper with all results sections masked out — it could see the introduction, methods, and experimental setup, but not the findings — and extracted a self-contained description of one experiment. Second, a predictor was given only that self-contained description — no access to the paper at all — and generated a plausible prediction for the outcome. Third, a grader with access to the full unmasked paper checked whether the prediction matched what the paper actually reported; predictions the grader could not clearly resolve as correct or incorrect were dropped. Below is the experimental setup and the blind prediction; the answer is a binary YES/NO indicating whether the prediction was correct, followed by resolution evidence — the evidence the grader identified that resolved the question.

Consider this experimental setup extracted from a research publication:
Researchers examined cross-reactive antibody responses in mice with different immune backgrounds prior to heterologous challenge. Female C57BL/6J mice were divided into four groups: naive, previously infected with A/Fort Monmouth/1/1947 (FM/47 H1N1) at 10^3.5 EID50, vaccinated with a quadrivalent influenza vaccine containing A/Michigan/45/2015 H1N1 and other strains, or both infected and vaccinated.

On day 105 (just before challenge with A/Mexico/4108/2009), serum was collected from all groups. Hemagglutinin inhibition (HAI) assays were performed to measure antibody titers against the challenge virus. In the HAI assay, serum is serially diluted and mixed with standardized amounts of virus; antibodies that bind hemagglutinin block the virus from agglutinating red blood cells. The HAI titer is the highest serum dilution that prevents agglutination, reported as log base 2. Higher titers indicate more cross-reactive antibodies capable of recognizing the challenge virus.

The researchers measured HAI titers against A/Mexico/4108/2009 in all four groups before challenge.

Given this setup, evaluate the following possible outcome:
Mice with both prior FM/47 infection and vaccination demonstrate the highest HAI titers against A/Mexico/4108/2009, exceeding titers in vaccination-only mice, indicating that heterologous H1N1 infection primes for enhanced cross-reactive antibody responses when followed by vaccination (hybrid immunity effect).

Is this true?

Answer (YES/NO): YES